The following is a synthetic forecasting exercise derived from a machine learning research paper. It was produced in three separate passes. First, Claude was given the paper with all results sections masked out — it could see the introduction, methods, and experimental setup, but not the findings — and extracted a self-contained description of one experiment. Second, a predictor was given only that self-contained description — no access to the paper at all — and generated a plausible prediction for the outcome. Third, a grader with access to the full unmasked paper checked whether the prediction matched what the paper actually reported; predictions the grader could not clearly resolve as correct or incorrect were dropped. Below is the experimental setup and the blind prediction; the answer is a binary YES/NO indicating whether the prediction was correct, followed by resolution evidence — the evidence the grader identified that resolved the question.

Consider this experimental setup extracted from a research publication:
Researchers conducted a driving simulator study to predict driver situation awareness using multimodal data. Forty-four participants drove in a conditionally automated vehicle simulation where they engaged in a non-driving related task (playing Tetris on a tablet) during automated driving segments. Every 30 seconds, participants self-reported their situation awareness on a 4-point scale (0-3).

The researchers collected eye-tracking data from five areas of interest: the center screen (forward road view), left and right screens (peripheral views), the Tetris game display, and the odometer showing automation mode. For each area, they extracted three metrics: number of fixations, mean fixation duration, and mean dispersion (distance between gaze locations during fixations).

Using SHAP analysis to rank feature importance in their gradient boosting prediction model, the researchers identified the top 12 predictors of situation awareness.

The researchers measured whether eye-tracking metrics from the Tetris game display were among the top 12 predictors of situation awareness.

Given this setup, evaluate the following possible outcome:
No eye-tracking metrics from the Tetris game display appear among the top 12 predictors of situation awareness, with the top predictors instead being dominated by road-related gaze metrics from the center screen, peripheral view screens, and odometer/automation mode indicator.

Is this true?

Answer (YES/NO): NO